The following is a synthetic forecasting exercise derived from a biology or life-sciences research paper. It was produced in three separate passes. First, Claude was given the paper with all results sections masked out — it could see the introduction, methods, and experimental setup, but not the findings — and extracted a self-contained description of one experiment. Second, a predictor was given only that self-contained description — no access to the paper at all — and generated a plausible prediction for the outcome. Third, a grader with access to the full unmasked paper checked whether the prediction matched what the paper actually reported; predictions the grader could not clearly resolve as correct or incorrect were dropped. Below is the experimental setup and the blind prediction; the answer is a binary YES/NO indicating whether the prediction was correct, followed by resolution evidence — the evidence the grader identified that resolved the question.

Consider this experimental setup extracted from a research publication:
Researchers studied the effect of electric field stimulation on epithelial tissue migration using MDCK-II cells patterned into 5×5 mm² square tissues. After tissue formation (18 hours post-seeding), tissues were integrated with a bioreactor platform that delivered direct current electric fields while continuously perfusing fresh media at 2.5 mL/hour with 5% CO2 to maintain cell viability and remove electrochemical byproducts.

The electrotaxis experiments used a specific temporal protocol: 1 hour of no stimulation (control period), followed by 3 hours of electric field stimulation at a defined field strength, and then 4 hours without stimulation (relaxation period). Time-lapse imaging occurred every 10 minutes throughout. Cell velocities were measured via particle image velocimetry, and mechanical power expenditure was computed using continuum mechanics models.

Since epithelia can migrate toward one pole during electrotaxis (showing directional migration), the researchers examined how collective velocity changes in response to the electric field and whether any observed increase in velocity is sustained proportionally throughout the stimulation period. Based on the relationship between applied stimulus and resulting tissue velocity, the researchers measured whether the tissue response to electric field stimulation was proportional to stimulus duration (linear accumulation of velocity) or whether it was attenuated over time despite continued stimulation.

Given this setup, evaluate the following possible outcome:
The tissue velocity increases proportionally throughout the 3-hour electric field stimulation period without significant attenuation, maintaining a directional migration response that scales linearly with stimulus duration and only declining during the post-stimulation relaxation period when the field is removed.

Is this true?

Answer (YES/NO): NO